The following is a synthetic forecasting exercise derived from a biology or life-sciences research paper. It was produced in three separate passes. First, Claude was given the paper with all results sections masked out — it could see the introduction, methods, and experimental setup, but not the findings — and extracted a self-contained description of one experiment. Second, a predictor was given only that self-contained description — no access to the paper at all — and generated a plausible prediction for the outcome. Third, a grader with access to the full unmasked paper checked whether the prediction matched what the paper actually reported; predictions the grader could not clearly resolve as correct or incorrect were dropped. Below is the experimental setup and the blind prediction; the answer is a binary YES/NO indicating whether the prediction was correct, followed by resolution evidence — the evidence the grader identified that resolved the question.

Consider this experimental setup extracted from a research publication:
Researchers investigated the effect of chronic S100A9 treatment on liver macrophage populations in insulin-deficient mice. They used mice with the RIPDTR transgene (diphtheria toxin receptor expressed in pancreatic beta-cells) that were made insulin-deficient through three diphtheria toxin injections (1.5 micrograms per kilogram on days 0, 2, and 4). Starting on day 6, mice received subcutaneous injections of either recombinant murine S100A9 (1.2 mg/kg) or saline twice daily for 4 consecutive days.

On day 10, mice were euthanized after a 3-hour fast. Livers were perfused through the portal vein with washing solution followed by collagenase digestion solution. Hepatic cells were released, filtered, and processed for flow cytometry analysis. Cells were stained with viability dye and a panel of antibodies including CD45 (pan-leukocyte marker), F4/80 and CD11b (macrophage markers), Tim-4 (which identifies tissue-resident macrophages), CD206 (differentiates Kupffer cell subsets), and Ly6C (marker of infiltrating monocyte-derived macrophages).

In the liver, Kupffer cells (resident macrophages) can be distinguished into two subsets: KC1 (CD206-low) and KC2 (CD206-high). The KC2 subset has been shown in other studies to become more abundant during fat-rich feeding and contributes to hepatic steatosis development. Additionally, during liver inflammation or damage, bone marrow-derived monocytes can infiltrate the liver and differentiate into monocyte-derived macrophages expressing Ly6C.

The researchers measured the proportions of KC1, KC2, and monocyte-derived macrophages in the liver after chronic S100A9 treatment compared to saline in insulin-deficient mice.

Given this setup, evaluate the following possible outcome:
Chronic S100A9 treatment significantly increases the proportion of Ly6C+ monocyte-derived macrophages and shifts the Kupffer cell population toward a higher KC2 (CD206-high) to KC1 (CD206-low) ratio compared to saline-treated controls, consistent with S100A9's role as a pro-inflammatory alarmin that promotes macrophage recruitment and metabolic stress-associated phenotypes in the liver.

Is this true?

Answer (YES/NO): NO